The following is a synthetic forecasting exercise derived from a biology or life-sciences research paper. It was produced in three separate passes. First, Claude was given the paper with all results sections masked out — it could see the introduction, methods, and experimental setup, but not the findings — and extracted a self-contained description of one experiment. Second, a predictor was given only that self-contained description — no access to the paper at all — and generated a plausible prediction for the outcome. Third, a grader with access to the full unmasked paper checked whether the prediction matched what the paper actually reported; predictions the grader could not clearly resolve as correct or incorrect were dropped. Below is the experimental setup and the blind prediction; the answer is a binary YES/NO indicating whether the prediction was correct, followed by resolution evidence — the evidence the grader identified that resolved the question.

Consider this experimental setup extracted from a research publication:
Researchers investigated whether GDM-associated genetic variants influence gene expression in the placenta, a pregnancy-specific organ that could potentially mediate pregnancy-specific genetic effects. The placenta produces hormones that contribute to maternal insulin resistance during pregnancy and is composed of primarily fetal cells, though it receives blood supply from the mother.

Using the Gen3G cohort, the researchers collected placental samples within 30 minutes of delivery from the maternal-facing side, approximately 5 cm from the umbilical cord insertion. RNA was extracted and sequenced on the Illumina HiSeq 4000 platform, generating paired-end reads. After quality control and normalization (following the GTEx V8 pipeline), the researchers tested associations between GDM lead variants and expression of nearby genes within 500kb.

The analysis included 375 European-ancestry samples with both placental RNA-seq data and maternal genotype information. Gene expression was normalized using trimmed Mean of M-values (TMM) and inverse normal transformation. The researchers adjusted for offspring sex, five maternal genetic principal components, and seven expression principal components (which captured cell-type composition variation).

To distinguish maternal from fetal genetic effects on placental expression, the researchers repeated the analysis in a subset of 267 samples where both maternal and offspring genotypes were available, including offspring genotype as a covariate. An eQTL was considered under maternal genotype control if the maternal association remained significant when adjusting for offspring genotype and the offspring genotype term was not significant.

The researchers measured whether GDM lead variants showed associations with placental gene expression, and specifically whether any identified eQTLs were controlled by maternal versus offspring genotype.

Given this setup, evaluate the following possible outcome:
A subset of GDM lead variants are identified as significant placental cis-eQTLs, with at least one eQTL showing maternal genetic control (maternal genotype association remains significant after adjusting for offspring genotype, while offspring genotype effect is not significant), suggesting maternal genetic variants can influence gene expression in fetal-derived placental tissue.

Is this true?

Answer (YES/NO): NO